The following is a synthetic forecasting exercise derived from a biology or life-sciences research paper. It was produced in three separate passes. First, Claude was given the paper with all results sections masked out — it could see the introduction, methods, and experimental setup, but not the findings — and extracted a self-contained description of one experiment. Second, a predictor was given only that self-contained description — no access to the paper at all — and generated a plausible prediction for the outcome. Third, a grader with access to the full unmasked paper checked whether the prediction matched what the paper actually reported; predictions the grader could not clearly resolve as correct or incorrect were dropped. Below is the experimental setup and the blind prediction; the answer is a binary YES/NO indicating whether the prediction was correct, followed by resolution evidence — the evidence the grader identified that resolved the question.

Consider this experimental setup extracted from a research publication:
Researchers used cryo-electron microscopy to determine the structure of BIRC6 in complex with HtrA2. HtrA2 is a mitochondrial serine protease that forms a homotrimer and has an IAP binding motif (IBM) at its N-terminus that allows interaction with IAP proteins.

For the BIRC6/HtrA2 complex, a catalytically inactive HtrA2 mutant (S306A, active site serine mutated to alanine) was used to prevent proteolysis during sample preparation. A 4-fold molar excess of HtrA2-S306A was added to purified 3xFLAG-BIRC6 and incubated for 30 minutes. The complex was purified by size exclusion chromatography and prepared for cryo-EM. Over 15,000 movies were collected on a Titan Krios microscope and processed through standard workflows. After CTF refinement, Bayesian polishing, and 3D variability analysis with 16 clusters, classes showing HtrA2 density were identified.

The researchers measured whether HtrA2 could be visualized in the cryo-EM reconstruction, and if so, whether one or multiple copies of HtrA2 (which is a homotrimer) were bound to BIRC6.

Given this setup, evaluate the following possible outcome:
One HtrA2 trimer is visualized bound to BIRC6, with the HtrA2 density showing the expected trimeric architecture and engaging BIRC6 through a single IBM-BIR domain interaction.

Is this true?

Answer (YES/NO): NO